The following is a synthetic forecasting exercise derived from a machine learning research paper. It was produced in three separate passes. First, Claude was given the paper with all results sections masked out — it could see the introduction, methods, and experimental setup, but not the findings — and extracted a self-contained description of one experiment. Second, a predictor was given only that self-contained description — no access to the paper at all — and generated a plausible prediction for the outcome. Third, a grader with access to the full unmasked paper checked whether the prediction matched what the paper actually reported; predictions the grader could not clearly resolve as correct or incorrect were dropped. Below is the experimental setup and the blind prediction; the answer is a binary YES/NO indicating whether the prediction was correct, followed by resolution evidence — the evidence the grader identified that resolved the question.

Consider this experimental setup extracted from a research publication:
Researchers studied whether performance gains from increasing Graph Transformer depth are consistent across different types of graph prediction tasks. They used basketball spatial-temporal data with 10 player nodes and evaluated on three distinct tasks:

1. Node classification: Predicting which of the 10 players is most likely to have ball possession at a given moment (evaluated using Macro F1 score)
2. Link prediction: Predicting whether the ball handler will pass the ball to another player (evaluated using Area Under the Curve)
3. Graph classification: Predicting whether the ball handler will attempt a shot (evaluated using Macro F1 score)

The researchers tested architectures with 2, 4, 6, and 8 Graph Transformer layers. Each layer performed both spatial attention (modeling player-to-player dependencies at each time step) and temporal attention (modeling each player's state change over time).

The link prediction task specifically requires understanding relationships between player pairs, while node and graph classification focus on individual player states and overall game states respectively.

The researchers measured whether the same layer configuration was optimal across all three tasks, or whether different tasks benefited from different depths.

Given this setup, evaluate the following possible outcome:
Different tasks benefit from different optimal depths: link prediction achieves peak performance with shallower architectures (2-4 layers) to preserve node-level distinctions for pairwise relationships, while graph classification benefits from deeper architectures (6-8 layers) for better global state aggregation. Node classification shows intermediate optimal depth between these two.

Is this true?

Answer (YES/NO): NO